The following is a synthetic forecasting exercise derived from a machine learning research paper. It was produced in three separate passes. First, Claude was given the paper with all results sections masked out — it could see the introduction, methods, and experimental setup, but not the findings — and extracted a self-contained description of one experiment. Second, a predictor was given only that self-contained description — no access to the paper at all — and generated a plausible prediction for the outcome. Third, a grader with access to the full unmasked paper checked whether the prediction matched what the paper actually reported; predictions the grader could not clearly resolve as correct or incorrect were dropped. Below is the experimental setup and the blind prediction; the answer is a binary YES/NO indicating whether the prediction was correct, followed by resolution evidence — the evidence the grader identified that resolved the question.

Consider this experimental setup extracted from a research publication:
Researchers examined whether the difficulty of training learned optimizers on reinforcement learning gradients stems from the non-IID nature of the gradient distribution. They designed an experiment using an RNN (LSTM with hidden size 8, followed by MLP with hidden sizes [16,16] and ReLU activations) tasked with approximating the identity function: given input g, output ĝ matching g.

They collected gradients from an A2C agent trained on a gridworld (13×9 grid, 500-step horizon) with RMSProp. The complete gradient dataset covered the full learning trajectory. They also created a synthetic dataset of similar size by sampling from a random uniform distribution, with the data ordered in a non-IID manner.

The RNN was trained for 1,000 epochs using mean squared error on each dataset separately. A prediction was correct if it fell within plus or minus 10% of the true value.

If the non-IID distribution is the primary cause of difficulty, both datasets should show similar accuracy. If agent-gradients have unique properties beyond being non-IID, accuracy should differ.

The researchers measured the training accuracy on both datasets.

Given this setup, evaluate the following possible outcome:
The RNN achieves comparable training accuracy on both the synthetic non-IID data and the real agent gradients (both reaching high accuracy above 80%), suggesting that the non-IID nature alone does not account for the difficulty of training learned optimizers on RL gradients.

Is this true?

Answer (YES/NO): NO